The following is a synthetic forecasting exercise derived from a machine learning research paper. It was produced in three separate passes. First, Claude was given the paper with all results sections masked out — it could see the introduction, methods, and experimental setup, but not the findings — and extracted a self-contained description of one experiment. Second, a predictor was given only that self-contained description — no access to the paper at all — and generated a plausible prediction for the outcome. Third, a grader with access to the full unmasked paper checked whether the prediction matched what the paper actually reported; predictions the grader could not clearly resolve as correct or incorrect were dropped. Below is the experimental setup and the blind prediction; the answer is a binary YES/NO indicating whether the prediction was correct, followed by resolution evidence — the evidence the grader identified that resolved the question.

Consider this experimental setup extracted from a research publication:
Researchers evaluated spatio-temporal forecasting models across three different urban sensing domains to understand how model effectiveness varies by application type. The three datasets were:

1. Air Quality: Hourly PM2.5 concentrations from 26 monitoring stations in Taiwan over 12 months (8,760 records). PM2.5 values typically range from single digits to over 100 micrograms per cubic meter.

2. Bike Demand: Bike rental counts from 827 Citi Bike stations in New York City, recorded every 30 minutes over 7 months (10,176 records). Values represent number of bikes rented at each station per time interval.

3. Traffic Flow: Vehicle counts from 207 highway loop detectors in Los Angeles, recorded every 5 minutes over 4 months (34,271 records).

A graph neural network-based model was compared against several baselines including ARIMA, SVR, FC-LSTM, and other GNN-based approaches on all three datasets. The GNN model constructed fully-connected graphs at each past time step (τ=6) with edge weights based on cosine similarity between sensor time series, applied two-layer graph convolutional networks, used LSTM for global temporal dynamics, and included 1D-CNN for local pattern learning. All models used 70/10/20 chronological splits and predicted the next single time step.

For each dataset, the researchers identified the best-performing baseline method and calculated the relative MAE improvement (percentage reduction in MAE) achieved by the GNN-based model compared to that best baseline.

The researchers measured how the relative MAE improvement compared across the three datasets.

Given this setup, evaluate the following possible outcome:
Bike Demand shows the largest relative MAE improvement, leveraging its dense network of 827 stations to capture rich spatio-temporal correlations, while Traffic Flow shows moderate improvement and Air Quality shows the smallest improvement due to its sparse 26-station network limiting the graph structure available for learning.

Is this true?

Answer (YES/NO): NO